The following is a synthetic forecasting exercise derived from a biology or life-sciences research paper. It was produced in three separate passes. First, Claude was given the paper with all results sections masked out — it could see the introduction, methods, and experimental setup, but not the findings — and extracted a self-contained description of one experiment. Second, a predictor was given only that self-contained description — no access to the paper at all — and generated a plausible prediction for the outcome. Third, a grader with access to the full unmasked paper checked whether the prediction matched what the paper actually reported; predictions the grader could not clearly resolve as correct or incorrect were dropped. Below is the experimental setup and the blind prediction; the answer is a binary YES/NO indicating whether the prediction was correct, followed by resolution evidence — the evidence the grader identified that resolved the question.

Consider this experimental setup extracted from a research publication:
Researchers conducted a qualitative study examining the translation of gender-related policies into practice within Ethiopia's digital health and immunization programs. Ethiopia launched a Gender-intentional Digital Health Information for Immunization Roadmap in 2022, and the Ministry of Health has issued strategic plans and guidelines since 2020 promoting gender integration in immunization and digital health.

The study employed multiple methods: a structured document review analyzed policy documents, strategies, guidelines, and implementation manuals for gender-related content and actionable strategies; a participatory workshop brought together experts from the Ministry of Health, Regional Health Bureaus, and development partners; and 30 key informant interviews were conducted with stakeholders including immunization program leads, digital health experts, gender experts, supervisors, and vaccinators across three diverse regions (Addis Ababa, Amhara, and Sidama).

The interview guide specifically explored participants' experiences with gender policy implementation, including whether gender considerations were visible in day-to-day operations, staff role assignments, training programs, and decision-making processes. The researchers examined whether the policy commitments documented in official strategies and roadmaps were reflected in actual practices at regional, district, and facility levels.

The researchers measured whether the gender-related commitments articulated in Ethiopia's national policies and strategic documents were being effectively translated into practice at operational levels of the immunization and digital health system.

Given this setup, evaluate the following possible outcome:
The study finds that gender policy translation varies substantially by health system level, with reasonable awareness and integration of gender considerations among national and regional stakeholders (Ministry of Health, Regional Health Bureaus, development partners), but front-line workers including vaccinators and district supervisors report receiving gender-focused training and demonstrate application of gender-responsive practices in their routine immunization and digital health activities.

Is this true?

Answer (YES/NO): NO